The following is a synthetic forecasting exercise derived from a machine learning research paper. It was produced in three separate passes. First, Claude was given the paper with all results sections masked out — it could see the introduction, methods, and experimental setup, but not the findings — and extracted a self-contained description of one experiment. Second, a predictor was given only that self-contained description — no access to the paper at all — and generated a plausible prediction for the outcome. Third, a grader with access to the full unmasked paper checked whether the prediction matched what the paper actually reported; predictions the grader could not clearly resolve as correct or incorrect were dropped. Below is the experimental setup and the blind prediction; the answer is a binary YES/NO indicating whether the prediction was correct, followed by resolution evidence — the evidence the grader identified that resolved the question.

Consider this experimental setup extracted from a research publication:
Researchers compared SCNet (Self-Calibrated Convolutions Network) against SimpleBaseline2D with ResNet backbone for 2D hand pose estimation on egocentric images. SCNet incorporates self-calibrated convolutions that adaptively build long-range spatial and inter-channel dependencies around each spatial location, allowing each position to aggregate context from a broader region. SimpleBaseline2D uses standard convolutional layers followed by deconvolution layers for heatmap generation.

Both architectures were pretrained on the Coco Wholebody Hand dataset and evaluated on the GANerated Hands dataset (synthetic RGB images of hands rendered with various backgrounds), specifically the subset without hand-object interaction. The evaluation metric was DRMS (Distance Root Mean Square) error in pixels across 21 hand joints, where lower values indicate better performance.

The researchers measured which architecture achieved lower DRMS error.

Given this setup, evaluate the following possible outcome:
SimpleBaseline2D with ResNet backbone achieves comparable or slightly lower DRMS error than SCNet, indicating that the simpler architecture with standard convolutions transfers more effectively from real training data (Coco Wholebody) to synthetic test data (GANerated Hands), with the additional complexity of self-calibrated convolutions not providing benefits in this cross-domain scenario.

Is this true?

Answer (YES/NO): NO